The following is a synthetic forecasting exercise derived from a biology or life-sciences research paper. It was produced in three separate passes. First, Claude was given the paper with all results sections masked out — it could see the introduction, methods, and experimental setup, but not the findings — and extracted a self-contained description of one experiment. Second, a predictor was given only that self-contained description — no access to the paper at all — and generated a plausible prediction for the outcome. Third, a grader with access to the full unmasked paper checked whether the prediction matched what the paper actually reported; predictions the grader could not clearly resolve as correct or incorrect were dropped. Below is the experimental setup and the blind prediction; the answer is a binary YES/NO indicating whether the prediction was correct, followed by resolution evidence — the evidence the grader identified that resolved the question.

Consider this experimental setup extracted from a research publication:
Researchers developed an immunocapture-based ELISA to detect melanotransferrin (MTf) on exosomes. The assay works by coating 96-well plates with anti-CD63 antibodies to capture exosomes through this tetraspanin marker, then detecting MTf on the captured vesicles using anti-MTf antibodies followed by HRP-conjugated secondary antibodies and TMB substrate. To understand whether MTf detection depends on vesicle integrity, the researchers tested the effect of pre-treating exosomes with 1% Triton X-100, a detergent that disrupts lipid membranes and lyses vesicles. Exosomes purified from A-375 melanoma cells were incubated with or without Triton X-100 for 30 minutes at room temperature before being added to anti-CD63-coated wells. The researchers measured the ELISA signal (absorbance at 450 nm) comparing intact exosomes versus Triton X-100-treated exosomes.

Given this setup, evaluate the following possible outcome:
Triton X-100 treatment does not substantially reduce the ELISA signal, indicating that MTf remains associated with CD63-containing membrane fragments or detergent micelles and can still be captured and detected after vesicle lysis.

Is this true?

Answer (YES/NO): NO